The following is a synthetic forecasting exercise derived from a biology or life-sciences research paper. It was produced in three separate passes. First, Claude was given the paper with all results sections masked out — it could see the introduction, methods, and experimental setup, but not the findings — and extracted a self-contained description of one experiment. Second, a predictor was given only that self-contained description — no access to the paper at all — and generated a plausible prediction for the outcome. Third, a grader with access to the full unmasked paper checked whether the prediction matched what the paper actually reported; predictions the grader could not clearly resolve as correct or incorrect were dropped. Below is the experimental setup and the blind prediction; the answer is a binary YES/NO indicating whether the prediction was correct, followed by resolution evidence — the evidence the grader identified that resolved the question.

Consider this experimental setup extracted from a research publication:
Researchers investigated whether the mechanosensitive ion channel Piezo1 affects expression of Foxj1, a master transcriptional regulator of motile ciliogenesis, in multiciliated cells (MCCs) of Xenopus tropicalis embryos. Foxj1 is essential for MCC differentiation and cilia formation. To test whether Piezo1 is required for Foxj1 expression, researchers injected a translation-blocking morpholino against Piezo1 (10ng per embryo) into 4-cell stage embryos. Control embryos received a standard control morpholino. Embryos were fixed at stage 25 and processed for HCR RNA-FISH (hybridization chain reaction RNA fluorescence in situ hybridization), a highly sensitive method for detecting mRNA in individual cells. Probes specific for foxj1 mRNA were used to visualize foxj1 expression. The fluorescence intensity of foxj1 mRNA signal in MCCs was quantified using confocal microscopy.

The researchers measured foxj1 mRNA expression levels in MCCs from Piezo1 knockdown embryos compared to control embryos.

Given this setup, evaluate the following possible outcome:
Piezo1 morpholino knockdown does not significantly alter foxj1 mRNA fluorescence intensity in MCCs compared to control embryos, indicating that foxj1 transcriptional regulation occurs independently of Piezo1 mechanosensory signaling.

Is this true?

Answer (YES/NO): NO